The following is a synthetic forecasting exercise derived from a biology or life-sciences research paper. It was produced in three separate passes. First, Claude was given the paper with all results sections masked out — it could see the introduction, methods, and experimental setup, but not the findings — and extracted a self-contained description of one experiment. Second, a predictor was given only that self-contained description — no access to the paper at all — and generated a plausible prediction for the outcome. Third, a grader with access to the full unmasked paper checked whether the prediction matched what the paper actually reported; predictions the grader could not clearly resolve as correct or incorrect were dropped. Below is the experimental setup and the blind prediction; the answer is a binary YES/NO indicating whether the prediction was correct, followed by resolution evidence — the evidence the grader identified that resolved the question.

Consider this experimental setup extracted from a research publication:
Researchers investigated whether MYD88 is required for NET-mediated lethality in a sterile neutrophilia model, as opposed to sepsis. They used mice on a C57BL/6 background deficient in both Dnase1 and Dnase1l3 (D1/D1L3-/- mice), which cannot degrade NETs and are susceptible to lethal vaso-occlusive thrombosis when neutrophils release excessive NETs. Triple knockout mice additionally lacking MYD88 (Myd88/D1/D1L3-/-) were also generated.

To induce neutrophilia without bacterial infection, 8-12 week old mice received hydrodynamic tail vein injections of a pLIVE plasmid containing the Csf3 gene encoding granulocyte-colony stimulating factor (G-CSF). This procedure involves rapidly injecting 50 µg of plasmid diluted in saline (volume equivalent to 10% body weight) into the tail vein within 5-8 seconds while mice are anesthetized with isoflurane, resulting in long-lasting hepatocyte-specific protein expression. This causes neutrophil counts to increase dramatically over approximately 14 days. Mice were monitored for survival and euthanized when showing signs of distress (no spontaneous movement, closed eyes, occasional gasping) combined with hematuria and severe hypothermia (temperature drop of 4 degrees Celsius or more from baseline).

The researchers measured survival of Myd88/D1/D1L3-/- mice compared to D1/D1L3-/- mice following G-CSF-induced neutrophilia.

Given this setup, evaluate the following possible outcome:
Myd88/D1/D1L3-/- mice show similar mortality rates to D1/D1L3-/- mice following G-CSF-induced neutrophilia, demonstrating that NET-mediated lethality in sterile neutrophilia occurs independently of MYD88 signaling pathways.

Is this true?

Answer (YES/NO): YES